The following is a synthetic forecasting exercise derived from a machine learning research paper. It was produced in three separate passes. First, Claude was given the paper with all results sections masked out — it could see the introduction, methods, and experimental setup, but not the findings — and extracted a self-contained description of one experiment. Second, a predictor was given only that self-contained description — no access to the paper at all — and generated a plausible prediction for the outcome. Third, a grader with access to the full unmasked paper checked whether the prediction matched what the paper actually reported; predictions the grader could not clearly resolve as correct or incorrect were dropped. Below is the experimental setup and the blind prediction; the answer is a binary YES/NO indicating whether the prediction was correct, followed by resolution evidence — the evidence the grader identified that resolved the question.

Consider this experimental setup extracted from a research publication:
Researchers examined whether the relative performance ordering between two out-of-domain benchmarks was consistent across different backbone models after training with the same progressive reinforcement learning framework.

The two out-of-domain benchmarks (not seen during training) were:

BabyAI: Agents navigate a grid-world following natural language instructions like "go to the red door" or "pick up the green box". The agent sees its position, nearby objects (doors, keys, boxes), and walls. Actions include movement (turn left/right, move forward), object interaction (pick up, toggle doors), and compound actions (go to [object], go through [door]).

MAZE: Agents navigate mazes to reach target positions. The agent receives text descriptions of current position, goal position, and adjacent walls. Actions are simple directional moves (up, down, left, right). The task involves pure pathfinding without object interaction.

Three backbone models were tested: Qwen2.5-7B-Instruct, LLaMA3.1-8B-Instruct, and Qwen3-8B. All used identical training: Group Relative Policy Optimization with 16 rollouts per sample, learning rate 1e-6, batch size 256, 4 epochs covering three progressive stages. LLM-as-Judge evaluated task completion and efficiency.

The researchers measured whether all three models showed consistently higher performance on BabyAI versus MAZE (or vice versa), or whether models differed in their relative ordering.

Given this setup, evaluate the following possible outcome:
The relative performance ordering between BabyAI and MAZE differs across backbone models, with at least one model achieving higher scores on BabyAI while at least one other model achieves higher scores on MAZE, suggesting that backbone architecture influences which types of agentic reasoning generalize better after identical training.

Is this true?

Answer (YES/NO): NO